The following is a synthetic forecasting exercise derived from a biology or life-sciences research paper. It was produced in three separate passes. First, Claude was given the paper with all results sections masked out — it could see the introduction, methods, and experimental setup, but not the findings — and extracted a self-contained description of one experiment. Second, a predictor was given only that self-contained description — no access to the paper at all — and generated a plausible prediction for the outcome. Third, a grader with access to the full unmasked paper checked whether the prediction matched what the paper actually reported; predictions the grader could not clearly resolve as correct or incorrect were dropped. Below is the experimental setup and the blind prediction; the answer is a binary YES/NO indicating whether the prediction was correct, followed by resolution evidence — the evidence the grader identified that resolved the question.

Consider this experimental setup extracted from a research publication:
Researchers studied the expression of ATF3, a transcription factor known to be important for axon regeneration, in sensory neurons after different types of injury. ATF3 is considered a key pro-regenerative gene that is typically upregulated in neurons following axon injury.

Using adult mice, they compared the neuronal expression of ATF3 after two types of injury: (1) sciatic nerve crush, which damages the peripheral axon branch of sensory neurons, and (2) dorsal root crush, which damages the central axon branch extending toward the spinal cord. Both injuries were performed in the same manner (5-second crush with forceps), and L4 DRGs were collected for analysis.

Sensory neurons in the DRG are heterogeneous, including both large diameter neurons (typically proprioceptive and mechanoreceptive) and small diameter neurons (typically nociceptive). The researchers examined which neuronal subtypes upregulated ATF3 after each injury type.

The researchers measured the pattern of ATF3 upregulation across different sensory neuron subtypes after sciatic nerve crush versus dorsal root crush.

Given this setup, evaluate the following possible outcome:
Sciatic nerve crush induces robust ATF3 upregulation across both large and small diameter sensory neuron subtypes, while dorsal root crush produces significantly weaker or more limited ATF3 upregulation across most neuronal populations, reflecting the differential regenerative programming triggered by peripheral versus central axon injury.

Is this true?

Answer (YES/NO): NO